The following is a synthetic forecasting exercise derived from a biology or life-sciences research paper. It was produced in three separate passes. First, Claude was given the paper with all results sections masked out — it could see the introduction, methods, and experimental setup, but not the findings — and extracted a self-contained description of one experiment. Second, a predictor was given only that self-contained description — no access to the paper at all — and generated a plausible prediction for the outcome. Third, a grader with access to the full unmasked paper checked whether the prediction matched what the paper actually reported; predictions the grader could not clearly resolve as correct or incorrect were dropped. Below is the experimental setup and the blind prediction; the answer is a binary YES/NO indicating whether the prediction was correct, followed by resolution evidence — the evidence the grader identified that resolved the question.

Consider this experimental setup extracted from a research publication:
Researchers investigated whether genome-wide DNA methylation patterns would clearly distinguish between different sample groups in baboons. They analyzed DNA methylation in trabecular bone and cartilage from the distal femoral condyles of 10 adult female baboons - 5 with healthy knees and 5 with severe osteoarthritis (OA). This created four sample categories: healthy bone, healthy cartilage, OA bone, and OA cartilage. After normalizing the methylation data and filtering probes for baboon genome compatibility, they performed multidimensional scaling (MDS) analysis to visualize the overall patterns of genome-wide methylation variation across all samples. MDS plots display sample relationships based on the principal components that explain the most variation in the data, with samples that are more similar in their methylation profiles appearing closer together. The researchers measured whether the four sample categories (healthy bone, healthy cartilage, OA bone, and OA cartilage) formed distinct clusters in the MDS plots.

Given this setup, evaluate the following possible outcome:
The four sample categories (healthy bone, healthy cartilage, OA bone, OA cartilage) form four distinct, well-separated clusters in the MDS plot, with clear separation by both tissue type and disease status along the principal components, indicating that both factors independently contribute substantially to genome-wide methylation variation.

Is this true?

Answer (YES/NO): NO